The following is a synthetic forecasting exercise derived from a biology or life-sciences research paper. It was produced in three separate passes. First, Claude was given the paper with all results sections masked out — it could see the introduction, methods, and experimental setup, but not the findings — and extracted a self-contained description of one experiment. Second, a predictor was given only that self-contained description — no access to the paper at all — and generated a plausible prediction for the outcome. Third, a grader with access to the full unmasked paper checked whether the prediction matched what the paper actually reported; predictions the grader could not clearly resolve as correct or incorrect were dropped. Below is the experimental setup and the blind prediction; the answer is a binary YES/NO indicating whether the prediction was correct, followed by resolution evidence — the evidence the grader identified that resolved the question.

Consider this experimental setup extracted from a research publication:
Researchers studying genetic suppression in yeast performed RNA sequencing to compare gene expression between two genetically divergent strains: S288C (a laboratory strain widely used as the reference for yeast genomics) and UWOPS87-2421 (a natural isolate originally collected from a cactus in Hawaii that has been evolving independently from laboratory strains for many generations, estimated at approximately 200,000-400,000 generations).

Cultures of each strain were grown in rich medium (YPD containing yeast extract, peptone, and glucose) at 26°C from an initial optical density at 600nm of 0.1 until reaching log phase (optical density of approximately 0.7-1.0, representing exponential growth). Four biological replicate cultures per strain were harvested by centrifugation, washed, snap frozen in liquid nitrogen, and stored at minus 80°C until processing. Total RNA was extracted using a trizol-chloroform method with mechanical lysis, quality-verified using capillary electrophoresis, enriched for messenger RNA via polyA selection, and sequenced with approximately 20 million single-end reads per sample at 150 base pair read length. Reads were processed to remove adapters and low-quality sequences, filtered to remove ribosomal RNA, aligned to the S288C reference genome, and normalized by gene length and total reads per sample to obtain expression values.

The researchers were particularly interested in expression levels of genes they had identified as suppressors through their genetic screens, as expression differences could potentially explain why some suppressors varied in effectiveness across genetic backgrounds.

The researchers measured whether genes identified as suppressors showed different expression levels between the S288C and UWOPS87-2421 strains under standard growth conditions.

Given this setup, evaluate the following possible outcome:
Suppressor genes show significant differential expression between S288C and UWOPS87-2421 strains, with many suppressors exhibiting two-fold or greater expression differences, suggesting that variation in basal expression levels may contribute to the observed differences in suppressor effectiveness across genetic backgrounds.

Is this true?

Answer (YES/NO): NO